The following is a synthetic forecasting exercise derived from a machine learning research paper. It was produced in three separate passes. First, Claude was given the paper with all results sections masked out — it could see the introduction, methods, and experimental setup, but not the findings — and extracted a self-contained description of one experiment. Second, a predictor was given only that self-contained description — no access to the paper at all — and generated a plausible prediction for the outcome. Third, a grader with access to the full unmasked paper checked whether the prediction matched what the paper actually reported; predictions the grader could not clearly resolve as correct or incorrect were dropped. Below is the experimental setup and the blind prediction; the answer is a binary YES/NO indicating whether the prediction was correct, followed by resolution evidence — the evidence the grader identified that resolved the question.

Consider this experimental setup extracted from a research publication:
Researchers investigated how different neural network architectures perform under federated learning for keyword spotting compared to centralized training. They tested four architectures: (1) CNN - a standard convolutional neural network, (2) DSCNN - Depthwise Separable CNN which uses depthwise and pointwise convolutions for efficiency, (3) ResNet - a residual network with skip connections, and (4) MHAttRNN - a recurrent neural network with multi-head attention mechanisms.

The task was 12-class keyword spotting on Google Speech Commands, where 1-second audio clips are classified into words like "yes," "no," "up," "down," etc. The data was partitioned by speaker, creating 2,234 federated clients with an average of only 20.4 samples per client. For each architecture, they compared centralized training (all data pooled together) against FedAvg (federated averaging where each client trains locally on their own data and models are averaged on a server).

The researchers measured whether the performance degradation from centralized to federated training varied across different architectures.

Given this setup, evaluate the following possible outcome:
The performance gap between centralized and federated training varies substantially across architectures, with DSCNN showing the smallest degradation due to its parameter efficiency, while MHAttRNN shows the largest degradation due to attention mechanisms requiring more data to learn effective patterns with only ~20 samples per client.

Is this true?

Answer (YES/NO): NO